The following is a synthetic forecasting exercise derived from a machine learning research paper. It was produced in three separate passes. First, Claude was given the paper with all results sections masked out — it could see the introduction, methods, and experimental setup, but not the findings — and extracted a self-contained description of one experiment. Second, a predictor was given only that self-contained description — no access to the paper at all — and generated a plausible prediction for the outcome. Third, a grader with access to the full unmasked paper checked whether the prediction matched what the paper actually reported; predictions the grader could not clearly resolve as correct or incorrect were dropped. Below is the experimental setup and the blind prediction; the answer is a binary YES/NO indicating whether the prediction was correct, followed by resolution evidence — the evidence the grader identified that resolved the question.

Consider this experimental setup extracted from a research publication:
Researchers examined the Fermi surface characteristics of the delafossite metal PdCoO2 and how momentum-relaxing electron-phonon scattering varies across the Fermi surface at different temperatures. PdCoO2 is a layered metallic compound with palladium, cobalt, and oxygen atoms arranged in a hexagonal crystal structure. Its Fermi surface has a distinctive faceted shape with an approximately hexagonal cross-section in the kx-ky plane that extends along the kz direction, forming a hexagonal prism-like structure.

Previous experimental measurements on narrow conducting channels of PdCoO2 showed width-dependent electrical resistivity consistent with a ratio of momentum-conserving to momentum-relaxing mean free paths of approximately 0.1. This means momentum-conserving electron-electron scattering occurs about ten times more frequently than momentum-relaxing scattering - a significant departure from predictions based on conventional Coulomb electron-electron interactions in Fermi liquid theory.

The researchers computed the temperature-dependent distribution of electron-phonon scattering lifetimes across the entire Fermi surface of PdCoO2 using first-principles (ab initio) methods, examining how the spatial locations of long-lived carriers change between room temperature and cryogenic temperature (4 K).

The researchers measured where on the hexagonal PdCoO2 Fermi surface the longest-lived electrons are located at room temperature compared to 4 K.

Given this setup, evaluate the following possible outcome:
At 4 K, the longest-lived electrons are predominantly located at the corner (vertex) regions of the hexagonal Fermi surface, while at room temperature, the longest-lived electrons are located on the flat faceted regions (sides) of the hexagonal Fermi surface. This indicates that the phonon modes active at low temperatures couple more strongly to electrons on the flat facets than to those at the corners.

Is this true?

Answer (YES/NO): NO